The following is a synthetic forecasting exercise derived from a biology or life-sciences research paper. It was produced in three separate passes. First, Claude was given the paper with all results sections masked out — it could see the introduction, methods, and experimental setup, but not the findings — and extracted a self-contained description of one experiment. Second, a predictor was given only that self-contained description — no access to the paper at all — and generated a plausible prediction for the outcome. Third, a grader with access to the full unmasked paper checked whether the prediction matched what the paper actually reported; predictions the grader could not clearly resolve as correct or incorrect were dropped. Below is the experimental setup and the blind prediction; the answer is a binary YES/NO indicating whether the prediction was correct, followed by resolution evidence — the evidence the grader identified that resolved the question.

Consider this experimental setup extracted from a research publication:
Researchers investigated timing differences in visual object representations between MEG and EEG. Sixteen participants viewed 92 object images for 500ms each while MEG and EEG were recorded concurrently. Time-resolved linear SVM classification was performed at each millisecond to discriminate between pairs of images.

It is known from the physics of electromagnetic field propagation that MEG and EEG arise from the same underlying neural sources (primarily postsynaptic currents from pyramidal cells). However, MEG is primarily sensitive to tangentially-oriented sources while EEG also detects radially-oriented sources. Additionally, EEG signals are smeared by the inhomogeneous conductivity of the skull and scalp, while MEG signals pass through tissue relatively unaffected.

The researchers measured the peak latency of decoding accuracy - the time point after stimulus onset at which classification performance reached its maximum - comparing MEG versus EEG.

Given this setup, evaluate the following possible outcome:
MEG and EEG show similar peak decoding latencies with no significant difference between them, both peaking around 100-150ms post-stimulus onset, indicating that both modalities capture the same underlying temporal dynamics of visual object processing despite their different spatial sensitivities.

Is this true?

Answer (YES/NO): NO